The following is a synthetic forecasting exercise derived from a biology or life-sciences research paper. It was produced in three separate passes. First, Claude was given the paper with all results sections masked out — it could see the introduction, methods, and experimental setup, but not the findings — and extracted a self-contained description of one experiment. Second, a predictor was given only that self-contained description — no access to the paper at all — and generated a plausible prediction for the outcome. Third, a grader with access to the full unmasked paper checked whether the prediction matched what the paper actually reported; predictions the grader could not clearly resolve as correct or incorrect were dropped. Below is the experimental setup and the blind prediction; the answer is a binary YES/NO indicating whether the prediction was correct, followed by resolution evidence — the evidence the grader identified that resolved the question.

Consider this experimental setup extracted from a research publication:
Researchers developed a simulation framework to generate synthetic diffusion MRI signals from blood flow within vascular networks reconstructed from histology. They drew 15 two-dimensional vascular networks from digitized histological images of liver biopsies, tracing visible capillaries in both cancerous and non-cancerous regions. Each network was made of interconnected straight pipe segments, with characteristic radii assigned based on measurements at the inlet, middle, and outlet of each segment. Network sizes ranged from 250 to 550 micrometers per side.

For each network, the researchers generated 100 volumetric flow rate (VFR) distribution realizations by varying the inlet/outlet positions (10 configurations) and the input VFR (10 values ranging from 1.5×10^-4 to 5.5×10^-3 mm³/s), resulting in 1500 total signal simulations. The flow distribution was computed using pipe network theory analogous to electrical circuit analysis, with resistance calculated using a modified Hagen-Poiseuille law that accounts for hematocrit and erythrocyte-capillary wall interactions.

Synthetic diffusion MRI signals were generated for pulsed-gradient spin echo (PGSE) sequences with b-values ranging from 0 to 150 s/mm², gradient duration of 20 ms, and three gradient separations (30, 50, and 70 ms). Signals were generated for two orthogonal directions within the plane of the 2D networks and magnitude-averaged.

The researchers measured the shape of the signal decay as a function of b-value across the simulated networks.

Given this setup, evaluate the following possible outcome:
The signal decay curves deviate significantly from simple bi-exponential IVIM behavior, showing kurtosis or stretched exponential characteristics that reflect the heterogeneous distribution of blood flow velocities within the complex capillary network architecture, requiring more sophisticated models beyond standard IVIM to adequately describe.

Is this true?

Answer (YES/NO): NO